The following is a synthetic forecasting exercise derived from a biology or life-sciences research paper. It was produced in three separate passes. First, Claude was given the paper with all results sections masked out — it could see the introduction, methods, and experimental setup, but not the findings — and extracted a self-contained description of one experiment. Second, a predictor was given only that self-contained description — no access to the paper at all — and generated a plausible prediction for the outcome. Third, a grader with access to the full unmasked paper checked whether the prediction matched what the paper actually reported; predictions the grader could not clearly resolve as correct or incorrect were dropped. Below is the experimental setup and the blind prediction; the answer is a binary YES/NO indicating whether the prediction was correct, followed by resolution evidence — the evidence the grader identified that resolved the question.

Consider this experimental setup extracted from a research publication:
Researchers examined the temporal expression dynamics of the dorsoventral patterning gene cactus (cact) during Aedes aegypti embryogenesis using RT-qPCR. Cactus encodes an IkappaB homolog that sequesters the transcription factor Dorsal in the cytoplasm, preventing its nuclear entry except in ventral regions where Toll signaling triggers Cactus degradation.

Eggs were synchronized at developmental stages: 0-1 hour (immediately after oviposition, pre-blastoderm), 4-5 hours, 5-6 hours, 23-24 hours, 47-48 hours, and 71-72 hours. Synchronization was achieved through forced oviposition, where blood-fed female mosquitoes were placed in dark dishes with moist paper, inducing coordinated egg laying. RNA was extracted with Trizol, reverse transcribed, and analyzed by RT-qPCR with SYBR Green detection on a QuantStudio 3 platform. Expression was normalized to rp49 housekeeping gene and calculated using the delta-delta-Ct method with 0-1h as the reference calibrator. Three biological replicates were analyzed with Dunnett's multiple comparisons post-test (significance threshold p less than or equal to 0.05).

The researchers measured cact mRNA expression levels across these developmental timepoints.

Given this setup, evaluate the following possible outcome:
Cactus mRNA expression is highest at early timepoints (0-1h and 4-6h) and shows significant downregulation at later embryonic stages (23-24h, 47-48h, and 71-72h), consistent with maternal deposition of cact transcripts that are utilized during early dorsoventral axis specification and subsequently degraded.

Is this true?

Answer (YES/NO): NO